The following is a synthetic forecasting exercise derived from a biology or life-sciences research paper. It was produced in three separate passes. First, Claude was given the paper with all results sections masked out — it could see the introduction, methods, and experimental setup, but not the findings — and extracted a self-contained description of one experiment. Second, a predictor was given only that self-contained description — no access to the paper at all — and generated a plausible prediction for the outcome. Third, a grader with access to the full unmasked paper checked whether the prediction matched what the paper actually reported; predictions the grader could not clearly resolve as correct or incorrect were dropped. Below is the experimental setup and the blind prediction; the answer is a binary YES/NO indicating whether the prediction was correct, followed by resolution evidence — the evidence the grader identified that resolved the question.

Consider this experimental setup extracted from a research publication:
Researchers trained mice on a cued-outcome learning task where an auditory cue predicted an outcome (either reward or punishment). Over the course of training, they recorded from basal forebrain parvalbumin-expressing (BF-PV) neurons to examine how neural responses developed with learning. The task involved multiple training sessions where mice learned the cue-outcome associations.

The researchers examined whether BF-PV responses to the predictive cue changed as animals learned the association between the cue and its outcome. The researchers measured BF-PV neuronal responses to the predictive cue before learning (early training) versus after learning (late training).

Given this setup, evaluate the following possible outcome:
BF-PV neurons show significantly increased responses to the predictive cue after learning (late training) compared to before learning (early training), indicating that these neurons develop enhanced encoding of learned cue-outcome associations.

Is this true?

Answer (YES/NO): YES